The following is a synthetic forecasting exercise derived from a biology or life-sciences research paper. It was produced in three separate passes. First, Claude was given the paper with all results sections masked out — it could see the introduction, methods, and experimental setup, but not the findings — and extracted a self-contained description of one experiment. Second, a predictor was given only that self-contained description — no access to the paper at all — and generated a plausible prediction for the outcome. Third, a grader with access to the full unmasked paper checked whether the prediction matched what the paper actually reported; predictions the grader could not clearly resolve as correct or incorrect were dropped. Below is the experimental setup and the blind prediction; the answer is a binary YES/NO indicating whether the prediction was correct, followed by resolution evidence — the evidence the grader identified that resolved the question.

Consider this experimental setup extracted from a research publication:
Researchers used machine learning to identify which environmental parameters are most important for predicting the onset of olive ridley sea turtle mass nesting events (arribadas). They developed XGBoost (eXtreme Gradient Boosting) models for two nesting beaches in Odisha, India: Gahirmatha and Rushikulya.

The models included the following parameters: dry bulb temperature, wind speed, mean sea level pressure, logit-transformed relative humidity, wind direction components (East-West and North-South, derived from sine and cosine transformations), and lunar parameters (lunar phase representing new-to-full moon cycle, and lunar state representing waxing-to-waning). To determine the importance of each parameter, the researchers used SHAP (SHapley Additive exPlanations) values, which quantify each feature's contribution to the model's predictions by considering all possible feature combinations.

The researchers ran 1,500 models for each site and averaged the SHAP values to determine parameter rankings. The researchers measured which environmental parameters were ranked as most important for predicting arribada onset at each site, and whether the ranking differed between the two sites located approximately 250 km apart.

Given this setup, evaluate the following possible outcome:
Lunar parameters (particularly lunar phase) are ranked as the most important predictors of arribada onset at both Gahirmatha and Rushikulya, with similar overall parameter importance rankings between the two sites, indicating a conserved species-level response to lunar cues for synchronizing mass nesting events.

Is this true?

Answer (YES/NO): NO